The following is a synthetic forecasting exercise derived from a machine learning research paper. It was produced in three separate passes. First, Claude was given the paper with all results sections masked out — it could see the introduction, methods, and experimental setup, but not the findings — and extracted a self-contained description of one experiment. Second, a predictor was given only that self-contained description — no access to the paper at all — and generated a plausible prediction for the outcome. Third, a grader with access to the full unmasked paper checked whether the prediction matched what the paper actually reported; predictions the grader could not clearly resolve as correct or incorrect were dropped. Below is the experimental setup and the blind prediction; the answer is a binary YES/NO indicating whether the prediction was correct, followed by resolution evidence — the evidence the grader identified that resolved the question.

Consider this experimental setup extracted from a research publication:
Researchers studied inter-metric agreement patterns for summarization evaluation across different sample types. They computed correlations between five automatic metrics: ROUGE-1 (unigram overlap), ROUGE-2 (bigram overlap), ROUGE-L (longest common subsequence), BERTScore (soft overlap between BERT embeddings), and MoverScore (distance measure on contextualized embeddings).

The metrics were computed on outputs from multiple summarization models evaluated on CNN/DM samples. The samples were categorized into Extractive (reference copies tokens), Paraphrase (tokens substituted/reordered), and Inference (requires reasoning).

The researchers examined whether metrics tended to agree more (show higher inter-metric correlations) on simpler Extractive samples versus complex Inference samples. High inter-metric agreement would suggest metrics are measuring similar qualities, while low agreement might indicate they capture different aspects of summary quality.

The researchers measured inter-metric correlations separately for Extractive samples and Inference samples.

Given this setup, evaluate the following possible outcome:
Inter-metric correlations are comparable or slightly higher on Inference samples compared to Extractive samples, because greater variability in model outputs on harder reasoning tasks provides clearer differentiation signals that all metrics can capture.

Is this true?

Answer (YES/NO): NO